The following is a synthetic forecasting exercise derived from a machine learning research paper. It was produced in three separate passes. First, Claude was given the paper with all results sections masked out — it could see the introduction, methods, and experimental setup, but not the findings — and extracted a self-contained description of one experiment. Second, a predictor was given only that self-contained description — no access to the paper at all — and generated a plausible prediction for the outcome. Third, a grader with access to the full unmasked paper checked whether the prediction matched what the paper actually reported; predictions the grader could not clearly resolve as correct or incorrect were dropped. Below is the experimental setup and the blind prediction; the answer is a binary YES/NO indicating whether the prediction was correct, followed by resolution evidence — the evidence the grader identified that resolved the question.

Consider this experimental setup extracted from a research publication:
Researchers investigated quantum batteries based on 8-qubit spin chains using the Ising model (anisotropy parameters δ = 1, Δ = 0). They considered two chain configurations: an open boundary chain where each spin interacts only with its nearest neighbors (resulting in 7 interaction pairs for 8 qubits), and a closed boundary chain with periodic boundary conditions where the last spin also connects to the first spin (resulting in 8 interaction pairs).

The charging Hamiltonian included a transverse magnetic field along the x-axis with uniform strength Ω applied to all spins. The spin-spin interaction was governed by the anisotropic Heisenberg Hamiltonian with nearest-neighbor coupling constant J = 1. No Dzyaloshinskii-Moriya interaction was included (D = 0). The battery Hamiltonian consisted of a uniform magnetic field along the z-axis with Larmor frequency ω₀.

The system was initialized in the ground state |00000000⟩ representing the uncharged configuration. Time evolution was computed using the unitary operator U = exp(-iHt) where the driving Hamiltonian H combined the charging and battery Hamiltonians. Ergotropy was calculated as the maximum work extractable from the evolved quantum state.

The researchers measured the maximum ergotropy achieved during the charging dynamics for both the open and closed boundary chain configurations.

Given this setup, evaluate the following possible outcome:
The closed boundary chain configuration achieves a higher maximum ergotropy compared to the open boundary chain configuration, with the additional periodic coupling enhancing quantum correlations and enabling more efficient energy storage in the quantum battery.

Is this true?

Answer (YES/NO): NO